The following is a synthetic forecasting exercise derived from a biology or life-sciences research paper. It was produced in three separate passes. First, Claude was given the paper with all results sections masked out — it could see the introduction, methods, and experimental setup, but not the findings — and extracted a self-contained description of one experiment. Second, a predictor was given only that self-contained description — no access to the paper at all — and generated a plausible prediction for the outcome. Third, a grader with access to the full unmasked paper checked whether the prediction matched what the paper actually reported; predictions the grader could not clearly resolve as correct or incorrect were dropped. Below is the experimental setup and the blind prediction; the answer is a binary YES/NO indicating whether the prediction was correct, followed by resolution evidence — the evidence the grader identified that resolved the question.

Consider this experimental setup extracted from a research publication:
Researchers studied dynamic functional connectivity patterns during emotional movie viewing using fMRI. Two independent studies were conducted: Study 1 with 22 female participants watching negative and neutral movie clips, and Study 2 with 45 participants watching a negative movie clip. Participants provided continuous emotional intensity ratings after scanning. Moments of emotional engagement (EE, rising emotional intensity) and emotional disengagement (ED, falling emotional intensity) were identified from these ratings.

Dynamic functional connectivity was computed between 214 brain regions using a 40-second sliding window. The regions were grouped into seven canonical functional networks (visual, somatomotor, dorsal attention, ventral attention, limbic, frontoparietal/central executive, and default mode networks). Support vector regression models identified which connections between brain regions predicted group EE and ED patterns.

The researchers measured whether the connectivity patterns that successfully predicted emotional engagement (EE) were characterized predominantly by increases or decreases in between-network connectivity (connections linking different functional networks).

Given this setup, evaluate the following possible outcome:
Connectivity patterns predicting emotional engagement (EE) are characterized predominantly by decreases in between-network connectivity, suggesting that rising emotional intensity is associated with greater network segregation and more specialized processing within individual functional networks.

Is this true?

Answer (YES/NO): YES